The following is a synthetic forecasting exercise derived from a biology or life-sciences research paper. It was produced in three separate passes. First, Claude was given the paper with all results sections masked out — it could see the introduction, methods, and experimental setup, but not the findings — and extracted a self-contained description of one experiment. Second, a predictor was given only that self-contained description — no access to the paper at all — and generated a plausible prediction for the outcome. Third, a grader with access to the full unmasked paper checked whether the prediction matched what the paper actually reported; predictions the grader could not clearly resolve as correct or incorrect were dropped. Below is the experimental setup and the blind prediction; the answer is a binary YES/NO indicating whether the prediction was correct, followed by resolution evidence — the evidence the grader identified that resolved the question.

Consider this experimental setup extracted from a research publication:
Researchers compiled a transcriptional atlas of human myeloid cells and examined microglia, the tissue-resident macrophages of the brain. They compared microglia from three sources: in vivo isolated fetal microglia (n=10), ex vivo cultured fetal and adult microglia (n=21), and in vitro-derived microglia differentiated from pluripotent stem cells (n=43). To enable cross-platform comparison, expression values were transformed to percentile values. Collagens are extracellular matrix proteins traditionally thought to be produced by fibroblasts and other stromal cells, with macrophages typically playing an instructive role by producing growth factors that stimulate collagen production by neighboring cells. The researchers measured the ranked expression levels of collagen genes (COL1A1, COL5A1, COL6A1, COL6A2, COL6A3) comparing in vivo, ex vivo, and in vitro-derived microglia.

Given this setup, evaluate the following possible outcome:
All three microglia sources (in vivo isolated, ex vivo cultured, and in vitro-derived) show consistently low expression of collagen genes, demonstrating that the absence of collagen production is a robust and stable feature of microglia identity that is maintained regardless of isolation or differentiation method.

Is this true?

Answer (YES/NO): NO